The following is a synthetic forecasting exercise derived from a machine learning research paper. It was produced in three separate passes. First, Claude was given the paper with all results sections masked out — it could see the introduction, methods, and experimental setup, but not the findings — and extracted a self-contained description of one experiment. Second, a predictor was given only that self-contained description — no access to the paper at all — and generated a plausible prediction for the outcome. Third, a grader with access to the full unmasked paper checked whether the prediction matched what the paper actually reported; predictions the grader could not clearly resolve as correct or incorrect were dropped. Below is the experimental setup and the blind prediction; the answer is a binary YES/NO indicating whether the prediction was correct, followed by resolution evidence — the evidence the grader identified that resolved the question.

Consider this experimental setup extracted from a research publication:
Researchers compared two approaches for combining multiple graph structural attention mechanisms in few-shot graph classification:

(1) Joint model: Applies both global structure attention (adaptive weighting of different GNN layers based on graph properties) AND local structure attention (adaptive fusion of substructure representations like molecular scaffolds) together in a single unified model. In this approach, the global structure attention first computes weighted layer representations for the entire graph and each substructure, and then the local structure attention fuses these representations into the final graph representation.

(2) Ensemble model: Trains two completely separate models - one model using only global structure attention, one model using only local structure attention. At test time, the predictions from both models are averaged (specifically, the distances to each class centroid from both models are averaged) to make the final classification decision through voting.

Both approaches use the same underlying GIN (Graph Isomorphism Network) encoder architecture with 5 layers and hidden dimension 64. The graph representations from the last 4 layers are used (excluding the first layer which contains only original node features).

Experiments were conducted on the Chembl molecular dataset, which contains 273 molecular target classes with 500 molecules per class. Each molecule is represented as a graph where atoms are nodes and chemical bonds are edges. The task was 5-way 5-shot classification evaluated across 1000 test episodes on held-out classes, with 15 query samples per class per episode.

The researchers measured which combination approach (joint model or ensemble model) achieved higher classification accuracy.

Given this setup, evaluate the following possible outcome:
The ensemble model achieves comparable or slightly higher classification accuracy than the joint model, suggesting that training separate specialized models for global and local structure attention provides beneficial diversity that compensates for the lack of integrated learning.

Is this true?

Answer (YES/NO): NO